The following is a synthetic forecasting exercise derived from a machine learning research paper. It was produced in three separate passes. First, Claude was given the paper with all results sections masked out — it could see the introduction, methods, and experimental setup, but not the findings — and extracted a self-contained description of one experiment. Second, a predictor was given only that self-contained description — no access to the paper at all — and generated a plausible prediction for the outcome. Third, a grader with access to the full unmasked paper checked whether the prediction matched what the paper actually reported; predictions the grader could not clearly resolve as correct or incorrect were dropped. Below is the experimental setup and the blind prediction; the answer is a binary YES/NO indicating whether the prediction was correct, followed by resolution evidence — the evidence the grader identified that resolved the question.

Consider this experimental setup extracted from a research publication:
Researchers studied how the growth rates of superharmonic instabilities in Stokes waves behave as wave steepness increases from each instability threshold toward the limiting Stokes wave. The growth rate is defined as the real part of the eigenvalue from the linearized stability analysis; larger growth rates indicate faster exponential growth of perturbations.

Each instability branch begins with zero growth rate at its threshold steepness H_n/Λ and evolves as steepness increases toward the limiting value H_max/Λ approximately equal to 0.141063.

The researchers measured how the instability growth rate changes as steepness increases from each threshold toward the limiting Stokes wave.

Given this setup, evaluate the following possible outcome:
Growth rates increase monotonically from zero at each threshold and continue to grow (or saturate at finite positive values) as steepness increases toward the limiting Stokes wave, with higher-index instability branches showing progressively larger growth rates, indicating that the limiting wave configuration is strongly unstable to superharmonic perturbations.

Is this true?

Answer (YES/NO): NO